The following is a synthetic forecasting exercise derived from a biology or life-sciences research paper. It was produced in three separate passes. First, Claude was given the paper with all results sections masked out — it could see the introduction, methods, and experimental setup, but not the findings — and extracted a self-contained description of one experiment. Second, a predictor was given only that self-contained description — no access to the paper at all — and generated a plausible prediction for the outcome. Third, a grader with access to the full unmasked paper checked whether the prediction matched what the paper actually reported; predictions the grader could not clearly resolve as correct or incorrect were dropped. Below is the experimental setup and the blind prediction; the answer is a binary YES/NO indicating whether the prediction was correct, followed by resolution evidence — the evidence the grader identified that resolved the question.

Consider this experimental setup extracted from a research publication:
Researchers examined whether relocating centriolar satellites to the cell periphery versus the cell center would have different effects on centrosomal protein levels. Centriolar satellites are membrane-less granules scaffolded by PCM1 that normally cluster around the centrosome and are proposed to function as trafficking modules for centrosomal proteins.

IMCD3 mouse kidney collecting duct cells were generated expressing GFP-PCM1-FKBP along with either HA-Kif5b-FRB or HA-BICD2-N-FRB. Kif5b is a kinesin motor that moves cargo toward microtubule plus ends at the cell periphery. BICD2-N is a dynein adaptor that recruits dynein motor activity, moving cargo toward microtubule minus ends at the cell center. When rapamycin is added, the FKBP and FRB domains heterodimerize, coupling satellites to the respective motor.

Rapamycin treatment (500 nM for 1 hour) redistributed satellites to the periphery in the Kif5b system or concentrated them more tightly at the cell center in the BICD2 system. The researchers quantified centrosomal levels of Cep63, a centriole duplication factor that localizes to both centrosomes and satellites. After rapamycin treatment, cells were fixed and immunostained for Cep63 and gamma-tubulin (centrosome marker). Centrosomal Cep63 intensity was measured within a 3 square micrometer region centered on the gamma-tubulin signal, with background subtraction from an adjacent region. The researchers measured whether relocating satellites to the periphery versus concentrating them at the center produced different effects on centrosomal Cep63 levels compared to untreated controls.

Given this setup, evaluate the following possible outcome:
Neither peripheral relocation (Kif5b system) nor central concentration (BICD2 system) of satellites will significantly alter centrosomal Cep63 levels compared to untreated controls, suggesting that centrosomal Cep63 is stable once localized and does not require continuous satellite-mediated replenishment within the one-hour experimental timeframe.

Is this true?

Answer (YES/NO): YES